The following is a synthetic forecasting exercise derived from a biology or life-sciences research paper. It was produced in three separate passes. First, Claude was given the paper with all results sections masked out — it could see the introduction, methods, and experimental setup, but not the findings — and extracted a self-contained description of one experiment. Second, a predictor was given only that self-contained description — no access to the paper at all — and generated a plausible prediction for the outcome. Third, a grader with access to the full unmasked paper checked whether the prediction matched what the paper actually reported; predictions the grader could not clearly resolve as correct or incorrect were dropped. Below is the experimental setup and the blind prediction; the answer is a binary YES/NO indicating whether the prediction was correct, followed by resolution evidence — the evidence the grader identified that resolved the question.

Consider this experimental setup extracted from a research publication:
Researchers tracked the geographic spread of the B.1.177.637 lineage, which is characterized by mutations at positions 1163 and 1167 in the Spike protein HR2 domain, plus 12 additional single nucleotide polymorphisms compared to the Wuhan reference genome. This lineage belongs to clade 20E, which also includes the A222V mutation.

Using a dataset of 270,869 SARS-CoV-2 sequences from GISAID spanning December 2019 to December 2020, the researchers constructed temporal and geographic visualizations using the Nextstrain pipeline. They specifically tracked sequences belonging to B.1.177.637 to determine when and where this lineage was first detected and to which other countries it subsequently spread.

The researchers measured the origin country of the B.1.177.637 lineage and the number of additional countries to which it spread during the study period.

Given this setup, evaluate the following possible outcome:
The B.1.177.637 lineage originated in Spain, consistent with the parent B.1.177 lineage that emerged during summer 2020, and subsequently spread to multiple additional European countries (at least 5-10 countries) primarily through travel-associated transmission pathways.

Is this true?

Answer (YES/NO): NO